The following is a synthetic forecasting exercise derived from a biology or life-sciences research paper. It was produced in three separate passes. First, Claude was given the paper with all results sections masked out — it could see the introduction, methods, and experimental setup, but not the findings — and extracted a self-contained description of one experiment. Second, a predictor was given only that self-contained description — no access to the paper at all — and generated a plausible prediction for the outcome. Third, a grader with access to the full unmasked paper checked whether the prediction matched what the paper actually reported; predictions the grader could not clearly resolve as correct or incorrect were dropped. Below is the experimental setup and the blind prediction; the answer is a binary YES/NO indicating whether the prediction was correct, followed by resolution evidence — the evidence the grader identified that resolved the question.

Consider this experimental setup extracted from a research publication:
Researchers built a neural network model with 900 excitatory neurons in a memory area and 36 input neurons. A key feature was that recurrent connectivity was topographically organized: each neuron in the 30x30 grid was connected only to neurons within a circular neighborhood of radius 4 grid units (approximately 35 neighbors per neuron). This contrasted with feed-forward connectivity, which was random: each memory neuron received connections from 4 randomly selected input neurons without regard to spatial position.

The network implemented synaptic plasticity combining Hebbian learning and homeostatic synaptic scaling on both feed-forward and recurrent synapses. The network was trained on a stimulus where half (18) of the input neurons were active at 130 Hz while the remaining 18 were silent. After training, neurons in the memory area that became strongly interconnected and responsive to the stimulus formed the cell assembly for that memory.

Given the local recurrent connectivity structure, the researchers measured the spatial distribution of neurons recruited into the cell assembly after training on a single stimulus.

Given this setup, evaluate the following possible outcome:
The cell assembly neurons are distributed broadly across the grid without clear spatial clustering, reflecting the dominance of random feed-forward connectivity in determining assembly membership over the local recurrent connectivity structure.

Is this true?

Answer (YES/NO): NO